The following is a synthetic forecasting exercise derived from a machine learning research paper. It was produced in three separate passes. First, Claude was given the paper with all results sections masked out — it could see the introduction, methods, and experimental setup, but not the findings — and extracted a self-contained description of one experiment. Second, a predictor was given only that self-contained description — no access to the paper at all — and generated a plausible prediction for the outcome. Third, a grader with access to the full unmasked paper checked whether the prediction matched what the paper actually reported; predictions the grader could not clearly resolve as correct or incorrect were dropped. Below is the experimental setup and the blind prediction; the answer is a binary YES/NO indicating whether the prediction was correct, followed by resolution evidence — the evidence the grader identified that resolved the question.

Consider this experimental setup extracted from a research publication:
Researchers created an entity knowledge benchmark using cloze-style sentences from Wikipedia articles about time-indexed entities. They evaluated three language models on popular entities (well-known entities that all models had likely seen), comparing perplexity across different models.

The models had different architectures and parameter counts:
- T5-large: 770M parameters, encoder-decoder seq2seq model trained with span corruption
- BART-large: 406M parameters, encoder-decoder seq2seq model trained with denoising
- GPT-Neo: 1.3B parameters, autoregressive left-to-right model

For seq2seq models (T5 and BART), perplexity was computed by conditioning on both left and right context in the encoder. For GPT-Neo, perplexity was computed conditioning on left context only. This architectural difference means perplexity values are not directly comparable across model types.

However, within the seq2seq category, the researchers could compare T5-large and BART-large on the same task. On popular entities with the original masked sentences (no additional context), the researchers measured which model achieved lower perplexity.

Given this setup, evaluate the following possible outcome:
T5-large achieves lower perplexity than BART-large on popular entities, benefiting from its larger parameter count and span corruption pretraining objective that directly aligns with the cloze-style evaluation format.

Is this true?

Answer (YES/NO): YES